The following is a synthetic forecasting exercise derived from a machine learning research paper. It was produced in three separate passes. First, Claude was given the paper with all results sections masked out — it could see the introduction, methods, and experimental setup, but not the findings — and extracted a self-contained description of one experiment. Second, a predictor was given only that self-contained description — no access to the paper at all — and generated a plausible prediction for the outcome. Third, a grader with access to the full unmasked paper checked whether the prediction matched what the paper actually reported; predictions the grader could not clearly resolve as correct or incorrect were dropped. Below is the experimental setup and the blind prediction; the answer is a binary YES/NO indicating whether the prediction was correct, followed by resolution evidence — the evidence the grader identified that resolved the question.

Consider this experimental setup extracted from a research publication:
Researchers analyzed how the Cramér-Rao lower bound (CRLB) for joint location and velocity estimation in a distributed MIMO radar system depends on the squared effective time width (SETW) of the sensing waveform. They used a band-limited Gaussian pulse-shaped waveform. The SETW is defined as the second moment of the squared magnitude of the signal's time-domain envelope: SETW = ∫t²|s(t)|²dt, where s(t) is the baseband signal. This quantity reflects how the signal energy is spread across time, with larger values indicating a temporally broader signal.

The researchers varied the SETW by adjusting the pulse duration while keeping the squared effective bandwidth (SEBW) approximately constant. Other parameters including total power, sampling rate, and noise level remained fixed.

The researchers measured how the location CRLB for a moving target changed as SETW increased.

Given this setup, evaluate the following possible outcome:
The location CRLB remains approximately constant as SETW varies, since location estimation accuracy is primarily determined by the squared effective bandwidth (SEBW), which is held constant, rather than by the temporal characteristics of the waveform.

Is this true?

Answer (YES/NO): NO